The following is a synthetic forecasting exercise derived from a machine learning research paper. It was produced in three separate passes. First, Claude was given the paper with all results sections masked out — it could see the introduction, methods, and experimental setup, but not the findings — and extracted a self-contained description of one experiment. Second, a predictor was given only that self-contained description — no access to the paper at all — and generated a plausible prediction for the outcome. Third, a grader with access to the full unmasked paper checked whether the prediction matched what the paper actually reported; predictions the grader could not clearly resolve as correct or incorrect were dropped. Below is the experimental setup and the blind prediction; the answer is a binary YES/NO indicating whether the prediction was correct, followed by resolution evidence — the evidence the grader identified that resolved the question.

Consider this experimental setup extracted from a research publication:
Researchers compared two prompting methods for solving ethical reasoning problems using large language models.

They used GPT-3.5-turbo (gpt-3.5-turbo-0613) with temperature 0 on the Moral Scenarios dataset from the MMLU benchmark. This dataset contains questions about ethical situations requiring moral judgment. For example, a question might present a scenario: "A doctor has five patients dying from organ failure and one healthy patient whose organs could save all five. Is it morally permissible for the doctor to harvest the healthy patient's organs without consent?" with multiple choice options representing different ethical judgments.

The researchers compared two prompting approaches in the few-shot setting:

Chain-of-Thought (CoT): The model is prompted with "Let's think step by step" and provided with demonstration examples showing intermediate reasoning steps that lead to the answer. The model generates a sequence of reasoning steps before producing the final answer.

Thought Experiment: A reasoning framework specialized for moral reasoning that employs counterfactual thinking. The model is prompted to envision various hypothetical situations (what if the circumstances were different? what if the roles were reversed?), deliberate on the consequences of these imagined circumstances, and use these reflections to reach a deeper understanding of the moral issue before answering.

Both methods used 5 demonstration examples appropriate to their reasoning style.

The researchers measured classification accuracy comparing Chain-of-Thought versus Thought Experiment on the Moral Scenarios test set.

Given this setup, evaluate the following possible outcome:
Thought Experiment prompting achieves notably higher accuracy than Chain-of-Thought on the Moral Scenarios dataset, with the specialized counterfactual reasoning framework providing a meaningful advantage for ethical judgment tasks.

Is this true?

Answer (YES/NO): NO